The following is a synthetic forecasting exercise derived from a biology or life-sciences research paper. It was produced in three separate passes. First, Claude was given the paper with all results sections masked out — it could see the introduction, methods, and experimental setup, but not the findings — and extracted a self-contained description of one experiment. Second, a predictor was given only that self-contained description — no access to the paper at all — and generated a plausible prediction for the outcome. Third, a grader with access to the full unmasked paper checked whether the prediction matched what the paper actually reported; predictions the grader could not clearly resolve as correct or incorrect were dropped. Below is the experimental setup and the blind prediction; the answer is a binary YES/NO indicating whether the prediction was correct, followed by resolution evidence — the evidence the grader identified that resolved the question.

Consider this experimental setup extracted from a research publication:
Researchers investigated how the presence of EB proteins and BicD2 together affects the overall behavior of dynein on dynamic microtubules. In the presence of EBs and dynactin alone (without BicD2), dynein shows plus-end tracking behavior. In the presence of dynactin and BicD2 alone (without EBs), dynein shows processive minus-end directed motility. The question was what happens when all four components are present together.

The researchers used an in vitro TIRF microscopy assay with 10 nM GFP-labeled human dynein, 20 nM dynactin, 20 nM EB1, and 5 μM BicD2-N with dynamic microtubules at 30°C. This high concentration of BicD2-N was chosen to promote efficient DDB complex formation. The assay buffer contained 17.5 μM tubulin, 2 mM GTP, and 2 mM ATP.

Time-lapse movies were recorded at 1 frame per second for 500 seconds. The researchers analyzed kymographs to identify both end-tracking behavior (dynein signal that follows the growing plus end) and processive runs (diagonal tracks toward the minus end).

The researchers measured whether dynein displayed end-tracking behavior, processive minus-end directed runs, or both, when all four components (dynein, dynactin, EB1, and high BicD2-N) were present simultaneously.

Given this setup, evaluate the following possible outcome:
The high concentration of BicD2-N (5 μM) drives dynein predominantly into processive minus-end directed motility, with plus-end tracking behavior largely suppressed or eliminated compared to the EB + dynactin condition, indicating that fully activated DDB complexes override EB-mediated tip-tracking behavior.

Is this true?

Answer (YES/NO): YES